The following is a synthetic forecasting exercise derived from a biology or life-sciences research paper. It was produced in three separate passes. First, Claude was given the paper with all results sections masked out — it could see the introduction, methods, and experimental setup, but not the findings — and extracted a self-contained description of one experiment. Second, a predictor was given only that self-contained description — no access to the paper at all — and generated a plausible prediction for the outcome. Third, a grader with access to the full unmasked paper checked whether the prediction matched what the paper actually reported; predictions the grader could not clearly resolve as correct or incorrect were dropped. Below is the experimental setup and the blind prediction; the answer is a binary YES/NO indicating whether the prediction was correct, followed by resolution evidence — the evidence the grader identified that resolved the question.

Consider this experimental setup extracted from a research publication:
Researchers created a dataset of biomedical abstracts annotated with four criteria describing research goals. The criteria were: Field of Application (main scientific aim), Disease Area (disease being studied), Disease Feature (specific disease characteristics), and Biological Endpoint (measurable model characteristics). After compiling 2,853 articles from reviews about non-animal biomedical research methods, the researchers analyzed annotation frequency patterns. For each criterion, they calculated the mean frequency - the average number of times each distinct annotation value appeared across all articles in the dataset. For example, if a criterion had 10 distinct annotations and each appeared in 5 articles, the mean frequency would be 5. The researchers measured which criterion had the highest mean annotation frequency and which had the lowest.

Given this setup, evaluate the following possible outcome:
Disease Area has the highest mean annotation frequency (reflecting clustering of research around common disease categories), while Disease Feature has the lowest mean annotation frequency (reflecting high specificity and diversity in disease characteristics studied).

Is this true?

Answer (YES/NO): NO